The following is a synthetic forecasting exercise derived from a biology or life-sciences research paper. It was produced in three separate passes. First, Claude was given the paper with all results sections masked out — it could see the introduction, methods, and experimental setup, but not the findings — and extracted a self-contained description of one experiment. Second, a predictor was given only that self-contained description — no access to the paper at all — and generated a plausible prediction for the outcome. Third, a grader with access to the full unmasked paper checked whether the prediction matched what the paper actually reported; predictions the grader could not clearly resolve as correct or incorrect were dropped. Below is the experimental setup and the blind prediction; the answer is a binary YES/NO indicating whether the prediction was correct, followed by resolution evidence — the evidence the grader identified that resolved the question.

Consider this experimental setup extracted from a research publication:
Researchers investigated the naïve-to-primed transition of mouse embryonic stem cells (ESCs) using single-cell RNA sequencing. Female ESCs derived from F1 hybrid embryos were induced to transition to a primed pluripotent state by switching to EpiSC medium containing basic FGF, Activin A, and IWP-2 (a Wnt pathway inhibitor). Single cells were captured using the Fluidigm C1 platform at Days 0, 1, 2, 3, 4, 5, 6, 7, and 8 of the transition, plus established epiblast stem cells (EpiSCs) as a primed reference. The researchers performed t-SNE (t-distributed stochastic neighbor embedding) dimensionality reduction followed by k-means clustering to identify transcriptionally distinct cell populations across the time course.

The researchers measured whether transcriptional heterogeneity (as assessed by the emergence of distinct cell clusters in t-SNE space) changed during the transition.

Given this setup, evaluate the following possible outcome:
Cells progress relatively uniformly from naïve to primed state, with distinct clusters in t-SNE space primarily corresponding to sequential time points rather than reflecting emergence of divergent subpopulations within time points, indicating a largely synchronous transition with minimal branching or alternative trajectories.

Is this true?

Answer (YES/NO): NO